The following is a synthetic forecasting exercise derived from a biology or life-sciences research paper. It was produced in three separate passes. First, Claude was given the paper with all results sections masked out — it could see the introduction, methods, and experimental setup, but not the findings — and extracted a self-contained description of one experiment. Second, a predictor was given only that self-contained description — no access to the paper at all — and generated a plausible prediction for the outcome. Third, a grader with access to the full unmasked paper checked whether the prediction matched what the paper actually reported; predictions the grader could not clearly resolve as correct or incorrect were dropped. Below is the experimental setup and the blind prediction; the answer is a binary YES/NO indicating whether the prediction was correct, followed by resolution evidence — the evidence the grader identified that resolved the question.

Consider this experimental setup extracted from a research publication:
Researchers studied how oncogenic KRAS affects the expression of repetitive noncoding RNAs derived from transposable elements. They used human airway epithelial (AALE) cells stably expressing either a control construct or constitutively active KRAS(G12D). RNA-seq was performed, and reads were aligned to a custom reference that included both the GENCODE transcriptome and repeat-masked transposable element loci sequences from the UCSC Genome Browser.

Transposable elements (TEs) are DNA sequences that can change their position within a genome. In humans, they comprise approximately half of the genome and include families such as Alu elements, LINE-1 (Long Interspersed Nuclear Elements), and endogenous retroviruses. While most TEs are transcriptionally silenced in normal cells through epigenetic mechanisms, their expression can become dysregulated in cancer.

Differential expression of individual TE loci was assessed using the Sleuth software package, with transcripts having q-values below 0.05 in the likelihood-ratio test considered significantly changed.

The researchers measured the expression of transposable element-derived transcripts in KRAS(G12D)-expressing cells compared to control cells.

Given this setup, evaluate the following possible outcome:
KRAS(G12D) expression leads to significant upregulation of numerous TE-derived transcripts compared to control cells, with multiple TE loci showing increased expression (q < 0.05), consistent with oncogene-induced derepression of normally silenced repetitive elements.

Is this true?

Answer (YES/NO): YES